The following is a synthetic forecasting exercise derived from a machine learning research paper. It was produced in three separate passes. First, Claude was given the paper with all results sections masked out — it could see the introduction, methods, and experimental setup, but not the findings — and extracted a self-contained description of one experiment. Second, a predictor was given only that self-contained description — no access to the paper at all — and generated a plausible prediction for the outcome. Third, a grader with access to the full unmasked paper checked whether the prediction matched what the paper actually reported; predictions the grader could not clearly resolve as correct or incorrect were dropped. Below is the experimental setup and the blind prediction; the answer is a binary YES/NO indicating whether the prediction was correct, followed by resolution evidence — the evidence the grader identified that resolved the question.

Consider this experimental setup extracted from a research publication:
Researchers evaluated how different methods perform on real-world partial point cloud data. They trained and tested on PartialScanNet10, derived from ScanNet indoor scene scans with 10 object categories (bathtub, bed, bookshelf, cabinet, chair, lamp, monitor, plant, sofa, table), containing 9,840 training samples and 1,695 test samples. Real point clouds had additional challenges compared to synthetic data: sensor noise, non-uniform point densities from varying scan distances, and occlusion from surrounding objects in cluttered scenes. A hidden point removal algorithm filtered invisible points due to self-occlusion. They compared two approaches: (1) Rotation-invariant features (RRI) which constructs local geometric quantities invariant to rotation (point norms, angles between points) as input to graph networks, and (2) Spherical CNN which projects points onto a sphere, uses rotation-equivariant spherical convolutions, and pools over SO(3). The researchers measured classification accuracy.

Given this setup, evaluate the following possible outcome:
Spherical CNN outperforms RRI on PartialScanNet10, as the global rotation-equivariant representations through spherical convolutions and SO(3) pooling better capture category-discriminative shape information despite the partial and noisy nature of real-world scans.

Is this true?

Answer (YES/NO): YES